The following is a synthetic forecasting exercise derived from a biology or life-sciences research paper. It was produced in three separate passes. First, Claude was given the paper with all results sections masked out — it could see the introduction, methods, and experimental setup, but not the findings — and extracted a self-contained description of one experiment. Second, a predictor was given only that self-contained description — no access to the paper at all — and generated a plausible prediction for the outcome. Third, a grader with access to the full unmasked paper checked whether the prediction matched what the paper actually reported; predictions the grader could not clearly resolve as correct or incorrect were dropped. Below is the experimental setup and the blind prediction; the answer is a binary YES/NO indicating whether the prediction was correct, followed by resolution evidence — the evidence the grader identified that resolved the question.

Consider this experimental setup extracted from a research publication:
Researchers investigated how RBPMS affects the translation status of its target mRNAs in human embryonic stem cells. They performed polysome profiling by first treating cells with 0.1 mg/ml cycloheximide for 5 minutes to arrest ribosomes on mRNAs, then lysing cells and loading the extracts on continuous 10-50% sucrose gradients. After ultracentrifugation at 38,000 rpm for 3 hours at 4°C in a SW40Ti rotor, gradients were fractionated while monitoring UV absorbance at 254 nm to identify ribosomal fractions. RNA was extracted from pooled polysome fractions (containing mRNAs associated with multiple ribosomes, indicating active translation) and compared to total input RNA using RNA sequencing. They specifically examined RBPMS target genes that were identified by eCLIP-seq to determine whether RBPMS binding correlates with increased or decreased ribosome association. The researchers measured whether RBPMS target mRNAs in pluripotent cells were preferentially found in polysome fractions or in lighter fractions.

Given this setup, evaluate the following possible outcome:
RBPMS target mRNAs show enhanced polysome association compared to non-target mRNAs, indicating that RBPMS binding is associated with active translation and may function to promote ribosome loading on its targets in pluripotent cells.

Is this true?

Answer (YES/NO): YES